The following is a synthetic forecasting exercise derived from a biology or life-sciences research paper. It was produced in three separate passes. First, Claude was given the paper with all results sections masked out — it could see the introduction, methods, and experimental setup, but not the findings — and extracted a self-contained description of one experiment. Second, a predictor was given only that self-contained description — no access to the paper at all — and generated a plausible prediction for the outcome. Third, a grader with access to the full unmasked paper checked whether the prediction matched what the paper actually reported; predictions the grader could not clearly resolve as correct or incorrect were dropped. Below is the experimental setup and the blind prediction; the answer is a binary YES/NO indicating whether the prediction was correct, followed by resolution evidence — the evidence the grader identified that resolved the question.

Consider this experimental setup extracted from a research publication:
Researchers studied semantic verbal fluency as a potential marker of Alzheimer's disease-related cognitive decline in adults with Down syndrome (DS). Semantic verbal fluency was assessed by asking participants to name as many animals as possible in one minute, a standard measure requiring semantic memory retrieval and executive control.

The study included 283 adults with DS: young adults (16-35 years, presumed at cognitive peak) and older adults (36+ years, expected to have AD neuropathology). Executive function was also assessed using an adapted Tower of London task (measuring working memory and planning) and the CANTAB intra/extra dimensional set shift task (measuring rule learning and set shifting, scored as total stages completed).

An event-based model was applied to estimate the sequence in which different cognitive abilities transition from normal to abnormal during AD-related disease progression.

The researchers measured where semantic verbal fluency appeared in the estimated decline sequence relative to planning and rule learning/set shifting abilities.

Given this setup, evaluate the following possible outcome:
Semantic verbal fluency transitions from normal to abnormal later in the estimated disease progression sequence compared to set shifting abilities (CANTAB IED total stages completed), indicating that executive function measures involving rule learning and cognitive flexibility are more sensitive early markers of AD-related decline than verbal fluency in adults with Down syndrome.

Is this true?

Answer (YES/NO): NO